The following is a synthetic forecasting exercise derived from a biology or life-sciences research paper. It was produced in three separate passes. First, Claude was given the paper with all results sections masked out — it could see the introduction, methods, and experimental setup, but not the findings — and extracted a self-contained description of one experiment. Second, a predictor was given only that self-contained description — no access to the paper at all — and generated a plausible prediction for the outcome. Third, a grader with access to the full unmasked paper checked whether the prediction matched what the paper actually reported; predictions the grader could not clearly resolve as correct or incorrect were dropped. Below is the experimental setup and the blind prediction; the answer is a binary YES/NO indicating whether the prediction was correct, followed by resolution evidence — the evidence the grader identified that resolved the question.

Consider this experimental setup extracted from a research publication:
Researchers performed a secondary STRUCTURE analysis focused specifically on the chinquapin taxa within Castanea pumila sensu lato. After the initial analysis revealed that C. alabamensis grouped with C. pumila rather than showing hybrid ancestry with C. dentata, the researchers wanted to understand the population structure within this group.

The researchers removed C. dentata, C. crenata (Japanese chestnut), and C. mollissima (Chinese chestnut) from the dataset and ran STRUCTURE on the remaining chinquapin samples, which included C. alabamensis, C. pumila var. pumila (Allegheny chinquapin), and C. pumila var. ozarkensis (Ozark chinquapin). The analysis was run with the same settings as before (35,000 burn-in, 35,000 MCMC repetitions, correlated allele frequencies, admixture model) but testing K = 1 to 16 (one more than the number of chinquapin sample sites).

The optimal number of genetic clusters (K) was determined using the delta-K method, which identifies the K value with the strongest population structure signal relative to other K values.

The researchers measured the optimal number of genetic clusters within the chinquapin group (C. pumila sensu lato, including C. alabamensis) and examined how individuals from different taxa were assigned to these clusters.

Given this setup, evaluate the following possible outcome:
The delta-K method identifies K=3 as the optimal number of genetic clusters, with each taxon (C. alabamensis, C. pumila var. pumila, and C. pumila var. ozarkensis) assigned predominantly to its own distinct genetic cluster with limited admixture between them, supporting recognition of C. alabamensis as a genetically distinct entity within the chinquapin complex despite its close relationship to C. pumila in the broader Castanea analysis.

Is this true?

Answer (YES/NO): NO